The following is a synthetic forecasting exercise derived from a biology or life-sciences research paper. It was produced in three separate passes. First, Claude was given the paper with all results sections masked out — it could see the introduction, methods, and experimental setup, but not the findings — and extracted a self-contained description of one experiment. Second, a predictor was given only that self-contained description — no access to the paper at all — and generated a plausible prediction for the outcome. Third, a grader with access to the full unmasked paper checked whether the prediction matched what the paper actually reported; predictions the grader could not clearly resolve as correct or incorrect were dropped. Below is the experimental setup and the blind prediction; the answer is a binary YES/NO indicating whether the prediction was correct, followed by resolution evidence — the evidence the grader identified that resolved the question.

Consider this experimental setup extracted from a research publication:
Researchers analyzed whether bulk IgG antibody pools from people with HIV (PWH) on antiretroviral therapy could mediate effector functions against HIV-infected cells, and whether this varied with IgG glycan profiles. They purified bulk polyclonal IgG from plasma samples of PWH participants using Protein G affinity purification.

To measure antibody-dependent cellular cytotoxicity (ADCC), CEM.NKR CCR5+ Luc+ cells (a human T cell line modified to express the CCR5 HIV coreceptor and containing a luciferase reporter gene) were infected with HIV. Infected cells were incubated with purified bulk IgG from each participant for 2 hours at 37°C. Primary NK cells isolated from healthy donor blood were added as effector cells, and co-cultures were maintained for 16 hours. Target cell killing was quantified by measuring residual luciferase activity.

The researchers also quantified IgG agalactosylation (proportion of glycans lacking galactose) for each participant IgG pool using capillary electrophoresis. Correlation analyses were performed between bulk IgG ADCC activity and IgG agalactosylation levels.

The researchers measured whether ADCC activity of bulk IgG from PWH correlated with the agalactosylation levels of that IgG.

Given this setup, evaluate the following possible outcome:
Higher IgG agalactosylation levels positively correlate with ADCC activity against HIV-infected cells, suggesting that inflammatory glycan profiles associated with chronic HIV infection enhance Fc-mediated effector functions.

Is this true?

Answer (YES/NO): NO